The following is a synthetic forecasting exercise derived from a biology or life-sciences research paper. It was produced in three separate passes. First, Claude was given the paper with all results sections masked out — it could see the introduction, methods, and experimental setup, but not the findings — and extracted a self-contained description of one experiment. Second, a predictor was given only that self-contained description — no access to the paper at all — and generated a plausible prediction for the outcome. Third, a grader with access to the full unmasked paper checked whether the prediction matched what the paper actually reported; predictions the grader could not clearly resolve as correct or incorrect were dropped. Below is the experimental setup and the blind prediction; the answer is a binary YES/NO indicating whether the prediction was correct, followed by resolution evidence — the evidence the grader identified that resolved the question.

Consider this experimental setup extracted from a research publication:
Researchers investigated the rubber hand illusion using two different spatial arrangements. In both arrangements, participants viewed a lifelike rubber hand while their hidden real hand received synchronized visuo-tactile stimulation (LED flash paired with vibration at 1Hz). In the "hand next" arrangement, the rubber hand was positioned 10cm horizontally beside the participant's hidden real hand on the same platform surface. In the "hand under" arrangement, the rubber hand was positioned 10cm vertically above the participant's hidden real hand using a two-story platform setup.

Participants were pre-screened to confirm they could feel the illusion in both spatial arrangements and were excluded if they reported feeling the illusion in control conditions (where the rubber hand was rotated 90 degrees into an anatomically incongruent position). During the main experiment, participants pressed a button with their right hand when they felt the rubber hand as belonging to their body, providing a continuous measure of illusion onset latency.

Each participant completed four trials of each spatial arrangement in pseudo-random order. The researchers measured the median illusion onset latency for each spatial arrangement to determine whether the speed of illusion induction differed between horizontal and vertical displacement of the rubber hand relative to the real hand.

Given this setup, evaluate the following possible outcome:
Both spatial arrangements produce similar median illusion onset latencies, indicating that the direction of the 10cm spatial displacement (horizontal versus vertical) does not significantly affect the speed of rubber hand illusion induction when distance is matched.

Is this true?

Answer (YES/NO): NO